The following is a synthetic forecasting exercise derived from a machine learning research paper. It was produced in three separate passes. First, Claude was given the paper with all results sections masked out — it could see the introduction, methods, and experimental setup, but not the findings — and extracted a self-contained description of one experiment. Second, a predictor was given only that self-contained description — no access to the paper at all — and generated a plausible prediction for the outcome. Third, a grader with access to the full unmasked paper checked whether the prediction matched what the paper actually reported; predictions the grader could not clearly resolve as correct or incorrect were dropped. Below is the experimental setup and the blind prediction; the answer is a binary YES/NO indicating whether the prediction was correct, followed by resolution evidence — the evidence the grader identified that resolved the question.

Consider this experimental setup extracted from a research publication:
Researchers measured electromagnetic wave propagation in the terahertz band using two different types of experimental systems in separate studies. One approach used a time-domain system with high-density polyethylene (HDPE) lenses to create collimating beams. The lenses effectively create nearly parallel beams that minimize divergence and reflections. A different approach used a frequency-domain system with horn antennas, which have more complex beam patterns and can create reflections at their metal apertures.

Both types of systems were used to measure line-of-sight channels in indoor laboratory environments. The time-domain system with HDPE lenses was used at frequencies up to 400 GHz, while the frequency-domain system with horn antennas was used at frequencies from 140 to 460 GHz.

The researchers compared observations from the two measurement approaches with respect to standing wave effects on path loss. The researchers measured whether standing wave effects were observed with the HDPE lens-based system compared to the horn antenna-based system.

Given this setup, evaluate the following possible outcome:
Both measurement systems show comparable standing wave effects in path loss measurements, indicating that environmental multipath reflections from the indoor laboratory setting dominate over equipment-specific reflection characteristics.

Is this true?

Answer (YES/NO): NO